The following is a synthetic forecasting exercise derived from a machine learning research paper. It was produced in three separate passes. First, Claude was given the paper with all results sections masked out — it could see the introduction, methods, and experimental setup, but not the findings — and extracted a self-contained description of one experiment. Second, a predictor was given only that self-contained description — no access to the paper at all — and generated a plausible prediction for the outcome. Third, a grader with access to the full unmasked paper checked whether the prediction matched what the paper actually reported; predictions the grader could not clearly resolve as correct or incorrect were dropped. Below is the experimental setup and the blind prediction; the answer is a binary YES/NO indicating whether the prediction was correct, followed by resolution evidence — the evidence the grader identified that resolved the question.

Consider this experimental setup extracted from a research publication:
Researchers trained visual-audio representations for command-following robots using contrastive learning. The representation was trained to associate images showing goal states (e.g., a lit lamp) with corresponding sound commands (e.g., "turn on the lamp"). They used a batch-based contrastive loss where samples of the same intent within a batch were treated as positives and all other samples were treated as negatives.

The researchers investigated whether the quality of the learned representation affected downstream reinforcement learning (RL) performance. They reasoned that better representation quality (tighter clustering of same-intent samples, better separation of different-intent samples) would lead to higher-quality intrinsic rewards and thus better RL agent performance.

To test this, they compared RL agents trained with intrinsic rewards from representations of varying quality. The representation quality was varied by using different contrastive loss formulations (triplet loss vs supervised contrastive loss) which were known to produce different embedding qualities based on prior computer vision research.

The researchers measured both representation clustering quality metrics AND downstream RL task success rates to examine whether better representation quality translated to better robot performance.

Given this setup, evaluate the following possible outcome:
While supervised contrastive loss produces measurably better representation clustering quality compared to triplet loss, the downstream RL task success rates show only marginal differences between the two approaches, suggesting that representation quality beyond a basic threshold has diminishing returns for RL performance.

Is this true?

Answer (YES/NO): YES